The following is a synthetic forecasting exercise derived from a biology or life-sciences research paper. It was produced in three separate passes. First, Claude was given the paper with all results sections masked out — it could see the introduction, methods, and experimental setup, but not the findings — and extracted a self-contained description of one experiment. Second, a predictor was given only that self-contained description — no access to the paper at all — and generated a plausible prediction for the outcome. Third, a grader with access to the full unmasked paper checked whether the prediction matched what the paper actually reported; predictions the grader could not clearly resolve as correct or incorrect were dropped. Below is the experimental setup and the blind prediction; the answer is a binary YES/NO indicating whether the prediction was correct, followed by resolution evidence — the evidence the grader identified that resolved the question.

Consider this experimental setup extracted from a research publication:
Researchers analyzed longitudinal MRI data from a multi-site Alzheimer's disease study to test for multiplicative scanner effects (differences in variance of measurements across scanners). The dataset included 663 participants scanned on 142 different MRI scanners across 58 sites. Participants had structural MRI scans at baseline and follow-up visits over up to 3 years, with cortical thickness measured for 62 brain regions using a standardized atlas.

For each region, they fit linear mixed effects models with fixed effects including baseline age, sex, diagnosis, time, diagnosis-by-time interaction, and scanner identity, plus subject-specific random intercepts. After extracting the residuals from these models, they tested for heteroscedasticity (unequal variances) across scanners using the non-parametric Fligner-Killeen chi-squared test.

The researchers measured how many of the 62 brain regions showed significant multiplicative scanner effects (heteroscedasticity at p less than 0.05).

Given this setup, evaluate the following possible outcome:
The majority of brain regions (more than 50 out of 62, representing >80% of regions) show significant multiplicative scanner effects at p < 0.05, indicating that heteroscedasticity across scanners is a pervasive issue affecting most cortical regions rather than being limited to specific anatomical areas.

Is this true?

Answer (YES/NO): YES